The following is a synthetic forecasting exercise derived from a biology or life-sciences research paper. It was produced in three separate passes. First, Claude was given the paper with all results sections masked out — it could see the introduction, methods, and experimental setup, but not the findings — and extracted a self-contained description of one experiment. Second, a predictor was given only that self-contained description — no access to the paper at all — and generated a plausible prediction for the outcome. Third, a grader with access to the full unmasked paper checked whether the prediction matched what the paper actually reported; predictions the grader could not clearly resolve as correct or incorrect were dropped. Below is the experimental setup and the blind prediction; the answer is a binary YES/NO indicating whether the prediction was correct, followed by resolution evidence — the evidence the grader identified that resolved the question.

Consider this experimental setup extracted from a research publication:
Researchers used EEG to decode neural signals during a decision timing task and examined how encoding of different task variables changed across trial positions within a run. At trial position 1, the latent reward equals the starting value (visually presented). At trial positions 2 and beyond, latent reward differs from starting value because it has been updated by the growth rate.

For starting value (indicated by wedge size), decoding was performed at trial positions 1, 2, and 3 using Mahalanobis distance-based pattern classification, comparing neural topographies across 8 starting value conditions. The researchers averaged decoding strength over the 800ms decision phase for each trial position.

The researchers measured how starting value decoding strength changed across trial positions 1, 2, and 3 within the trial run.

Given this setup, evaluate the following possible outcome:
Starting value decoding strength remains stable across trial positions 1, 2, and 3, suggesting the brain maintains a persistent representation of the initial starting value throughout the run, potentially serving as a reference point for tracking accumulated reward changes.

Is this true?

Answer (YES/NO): NO